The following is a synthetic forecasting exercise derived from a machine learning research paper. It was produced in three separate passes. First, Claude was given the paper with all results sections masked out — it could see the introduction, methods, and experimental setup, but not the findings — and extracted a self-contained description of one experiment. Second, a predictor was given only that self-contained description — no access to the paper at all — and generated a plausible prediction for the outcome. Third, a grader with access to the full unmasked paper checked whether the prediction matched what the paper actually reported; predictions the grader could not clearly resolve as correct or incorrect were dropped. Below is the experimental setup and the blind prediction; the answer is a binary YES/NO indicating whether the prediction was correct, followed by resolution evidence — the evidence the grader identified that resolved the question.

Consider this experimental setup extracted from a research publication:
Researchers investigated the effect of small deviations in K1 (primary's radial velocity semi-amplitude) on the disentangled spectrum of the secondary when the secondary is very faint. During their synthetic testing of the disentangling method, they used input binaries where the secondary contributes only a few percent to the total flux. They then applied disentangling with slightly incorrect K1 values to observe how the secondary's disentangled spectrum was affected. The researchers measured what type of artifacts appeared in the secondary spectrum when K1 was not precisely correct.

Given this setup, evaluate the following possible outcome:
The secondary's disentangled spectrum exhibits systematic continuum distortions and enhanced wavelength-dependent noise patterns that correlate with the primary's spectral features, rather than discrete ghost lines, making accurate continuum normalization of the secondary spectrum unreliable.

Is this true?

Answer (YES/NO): NO